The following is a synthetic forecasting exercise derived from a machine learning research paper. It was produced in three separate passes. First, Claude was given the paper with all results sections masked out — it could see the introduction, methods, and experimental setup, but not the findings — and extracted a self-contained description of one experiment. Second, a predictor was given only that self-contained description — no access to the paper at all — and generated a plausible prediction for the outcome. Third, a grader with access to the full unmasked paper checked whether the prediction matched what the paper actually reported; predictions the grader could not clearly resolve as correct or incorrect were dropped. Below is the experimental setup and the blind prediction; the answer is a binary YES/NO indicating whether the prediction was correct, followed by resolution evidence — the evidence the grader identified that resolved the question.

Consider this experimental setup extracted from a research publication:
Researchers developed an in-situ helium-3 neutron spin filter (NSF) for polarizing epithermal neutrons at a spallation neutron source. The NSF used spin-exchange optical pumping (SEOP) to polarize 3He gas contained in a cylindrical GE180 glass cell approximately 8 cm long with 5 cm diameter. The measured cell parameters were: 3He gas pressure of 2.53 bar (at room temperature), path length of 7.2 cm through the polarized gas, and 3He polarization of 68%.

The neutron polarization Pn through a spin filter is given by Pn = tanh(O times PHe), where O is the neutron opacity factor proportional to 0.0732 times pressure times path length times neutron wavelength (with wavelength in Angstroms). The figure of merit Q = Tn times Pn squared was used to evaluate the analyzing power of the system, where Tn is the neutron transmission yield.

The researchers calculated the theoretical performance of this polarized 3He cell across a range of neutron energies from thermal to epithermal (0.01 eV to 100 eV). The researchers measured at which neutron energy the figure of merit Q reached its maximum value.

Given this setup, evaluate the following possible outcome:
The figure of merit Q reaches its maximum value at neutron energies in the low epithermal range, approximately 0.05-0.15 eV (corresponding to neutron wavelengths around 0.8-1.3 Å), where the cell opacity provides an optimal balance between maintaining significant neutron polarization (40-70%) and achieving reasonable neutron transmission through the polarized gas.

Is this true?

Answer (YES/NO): NO